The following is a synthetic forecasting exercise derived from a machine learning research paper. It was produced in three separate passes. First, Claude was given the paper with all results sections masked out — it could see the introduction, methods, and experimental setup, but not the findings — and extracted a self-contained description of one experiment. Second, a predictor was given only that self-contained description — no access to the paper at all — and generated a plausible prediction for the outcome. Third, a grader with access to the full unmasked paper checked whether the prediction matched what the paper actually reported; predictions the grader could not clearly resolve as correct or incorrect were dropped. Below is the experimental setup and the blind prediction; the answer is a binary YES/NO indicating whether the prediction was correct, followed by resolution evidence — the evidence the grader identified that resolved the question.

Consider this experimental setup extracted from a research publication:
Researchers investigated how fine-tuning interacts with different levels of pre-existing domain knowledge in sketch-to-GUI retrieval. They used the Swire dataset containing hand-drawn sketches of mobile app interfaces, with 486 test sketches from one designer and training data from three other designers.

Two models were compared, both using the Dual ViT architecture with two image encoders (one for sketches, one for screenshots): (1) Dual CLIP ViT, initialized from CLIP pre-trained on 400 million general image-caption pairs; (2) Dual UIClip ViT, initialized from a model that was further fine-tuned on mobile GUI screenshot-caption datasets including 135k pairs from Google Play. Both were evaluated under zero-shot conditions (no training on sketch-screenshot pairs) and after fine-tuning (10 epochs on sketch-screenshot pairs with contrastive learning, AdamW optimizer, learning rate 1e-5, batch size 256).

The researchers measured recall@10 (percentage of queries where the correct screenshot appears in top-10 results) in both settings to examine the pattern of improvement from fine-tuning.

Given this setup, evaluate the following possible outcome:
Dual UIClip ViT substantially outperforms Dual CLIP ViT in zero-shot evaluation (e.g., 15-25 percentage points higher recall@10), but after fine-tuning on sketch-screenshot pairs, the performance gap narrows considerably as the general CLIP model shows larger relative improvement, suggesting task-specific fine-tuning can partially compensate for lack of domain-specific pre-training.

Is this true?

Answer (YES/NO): NO